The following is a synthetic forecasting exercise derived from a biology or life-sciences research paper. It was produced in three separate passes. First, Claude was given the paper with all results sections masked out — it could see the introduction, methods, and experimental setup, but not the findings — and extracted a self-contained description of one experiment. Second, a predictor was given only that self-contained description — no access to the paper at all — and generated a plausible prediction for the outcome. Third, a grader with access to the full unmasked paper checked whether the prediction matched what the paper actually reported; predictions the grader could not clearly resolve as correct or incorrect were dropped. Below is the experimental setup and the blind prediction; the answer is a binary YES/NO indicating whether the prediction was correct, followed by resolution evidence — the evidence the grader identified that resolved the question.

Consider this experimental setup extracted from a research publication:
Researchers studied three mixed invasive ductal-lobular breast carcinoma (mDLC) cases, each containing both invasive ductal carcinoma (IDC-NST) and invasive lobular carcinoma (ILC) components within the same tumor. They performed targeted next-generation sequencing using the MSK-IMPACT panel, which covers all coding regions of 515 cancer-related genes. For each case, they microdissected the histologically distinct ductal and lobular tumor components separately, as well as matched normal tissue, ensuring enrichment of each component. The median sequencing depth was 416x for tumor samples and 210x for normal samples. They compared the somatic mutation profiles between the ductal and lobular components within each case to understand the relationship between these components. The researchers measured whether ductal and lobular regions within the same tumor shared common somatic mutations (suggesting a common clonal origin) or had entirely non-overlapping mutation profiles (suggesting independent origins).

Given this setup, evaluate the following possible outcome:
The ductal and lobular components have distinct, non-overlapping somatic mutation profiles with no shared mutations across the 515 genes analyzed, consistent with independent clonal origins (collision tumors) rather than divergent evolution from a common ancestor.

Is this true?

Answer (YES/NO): NO